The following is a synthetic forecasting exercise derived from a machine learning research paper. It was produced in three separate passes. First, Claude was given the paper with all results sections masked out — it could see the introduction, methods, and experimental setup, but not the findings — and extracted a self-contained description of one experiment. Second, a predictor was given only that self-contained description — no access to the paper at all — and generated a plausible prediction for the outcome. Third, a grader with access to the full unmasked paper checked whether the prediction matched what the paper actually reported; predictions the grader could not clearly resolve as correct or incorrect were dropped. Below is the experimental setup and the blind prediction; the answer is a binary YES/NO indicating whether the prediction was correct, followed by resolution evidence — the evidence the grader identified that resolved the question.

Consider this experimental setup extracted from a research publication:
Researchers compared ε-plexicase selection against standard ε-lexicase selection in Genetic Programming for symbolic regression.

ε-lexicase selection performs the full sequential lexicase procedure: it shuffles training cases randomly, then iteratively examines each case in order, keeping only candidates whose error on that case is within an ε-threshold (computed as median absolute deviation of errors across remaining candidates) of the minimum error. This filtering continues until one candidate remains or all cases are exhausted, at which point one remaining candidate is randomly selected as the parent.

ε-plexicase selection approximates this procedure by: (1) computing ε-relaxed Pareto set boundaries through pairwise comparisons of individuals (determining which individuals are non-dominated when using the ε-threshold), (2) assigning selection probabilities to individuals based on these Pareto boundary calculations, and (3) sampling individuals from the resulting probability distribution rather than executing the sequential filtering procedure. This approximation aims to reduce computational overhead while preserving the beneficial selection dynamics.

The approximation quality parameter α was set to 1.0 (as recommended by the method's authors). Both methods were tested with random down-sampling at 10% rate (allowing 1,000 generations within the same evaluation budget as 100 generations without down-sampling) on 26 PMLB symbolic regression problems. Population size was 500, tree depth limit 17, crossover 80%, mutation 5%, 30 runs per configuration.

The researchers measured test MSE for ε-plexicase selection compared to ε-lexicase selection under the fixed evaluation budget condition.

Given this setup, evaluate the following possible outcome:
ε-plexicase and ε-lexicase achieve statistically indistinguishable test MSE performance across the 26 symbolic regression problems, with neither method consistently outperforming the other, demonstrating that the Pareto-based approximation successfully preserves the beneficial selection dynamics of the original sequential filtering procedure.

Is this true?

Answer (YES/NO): NO